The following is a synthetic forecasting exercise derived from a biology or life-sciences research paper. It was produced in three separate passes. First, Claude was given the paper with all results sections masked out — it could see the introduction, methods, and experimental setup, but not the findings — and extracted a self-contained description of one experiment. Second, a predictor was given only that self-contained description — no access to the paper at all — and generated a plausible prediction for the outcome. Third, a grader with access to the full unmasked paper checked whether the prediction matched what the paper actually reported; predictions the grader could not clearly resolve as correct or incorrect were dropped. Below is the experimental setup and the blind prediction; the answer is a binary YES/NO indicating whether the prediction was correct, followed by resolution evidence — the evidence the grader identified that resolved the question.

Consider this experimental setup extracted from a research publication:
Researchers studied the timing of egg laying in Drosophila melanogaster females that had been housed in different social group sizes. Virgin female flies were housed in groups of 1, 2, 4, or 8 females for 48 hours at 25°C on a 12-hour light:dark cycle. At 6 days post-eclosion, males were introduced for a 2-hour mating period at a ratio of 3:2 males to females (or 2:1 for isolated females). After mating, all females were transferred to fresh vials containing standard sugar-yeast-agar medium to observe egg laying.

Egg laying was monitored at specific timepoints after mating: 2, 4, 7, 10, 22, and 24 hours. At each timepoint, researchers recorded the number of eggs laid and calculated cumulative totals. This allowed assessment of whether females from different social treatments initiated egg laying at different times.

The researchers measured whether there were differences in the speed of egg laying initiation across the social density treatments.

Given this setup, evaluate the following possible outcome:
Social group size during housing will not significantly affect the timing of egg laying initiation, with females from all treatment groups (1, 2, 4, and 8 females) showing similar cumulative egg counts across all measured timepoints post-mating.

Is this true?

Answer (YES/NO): NO